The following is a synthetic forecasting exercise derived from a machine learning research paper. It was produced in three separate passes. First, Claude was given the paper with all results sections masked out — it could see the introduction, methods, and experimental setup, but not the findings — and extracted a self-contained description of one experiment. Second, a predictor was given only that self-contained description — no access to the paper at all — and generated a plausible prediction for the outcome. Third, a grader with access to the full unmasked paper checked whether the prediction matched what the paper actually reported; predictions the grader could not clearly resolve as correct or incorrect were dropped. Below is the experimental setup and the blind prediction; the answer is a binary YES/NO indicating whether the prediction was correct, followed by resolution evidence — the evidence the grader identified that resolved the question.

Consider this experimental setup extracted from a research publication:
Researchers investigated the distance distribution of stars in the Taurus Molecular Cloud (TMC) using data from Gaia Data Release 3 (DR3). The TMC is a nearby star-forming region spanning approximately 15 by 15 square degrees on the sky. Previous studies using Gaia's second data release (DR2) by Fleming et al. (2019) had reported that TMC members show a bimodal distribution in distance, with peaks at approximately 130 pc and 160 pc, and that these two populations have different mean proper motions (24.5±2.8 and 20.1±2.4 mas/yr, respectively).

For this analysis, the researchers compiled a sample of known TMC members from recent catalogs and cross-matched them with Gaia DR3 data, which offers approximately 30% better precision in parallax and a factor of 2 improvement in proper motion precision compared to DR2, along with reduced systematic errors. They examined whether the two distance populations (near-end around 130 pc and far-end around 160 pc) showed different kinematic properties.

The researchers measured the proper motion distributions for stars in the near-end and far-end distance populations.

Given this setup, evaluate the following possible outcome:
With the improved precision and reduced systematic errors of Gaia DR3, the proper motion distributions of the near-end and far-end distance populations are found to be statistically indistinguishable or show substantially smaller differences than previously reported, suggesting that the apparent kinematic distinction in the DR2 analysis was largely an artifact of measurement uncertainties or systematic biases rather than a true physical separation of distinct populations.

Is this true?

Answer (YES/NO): YES